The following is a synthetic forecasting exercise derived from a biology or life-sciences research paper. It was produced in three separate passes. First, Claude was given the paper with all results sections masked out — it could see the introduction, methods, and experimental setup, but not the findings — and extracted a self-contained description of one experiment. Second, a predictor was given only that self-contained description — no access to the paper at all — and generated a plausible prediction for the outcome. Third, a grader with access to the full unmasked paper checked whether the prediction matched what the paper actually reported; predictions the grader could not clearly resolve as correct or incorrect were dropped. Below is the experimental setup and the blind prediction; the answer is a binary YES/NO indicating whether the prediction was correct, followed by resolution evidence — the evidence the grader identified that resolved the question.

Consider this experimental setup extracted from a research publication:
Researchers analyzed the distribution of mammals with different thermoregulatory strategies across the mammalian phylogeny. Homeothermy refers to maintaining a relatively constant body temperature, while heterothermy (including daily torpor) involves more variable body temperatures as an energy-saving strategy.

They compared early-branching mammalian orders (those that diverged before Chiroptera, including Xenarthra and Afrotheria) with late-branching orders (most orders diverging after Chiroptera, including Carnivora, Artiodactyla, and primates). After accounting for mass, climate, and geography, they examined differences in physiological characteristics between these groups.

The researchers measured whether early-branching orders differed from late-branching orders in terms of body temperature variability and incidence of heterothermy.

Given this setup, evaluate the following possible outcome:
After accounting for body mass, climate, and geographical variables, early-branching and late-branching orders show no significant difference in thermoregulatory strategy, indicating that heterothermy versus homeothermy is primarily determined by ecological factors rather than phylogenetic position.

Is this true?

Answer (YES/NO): NO